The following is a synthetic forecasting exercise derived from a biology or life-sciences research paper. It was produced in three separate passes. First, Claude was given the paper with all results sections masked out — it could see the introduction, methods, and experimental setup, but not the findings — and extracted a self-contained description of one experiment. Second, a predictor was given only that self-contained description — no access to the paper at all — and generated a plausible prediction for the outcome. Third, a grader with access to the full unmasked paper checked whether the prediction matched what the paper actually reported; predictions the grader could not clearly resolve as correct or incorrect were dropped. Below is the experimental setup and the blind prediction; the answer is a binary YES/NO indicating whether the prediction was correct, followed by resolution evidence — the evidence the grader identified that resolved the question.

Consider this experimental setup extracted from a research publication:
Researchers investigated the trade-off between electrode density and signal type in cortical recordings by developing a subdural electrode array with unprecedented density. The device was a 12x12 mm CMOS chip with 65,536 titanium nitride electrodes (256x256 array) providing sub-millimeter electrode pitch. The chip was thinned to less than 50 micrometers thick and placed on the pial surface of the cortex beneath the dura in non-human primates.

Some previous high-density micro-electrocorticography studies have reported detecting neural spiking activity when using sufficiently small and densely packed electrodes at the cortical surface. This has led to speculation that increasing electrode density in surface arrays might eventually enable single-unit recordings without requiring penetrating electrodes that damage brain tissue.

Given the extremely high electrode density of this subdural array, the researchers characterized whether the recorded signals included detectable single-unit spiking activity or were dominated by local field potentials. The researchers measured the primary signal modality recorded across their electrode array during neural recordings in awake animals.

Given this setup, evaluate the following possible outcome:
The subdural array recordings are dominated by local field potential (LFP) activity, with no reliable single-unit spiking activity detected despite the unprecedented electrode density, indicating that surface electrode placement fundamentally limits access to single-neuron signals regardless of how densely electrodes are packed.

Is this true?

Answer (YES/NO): YES